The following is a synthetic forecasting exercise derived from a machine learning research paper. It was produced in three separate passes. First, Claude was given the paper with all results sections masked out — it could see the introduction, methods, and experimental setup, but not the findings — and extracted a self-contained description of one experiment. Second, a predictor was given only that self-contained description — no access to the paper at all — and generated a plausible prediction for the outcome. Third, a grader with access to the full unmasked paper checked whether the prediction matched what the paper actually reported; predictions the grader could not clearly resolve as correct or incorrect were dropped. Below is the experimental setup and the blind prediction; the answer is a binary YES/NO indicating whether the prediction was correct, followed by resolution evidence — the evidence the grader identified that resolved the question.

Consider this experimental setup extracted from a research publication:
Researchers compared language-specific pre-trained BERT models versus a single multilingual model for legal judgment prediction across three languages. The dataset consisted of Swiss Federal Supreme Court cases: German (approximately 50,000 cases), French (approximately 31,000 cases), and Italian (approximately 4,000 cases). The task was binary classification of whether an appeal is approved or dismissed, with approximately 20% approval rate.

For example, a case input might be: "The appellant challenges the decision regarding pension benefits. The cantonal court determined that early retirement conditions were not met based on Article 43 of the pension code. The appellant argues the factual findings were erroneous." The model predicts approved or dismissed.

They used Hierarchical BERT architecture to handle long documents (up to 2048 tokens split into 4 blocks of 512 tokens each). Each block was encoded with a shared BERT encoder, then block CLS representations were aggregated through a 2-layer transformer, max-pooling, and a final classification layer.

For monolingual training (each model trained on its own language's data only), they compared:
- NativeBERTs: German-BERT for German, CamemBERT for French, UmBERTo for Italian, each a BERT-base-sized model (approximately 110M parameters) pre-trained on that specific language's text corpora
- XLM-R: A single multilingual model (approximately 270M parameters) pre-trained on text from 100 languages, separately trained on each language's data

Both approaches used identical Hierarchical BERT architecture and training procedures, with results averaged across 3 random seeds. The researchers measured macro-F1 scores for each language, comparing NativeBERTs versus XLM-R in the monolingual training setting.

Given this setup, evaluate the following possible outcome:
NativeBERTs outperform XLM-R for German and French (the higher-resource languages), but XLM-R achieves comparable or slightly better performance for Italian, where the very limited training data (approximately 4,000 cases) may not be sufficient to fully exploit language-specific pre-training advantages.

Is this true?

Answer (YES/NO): NO